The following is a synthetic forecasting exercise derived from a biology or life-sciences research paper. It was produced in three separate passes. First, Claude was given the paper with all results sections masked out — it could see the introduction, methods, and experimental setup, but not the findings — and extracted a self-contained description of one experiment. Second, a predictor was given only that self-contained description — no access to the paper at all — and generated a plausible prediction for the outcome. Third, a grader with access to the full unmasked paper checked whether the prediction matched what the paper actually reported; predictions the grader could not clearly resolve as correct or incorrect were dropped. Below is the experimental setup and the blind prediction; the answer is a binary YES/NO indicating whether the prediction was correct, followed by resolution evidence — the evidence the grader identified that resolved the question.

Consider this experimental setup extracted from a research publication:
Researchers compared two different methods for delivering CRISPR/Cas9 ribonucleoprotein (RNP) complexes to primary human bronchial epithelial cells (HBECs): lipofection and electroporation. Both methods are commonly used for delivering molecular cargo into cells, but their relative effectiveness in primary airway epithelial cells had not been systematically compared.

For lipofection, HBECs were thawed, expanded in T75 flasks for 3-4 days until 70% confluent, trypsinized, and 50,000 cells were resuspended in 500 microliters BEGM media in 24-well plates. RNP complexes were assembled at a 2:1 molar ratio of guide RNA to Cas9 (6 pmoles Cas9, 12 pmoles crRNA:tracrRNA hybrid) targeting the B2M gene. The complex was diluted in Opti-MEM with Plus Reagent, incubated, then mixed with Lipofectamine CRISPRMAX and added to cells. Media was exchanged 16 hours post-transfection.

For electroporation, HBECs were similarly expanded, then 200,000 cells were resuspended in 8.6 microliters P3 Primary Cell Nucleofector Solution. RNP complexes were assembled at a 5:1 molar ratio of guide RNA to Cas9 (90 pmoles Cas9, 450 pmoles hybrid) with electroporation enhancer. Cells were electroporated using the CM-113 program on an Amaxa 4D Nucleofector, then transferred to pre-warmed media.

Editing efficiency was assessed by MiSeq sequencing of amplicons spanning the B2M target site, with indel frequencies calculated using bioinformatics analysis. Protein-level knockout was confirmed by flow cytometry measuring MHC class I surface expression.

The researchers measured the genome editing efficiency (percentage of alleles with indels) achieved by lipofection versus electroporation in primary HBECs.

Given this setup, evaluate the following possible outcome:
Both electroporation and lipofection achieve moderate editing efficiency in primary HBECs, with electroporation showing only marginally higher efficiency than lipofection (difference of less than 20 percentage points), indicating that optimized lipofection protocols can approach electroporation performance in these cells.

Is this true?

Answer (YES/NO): NO